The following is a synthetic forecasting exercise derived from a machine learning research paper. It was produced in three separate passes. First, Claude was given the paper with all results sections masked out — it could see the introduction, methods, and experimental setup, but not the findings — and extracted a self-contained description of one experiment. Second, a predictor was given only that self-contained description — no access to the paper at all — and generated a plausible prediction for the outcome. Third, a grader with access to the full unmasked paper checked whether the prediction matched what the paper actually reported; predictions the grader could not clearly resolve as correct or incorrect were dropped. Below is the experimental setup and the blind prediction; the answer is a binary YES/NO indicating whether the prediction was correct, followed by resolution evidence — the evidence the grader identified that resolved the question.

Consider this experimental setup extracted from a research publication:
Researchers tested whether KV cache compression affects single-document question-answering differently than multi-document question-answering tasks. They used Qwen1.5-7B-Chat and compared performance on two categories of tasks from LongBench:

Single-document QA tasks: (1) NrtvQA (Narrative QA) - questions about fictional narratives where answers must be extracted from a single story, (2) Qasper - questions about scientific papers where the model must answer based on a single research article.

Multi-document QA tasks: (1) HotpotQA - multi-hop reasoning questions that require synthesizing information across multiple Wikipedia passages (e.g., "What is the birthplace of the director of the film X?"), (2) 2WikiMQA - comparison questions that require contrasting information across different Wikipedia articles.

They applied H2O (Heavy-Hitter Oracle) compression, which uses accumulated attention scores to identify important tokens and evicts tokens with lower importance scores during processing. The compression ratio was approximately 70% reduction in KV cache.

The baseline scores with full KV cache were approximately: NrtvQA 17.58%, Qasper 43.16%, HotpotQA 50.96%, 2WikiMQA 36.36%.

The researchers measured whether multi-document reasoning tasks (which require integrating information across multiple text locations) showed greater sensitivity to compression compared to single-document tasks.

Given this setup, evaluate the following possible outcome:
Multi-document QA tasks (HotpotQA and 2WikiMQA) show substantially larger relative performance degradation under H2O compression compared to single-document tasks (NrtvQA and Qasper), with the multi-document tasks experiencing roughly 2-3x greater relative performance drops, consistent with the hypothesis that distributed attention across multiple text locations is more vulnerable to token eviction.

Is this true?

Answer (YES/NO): NO